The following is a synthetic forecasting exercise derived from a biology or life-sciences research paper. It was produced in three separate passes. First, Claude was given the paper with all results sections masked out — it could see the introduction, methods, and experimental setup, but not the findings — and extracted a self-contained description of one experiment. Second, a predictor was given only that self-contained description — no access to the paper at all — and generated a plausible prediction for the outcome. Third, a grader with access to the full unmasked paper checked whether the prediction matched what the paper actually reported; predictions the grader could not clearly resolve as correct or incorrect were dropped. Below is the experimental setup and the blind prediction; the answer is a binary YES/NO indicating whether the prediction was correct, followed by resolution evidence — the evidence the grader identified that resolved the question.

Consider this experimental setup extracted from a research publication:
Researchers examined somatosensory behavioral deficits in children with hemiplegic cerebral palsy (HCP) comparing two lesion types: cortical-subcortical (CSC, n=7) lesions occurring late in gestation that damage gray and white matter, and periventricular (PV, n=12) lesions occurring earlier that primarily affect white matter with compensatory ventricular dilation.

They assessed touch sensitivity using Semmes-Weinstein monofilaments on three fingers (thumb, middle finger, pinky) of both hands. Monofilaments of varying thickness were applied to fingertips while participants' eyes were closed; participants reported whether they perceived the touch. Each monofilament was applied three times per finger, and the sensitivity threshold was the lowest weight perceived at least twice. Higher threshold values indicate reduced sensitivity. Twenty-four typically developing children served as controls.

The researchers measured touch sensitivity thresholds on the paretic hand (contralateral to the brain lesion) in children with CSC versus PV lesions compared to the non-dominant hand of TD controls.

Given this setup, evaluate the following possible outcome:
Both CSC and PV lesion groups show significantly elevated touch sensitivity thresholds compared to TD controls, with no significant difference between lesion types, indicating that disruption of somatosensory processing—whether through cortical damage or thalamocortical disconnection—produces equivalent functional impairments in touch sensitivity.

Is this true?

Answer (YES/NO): NO